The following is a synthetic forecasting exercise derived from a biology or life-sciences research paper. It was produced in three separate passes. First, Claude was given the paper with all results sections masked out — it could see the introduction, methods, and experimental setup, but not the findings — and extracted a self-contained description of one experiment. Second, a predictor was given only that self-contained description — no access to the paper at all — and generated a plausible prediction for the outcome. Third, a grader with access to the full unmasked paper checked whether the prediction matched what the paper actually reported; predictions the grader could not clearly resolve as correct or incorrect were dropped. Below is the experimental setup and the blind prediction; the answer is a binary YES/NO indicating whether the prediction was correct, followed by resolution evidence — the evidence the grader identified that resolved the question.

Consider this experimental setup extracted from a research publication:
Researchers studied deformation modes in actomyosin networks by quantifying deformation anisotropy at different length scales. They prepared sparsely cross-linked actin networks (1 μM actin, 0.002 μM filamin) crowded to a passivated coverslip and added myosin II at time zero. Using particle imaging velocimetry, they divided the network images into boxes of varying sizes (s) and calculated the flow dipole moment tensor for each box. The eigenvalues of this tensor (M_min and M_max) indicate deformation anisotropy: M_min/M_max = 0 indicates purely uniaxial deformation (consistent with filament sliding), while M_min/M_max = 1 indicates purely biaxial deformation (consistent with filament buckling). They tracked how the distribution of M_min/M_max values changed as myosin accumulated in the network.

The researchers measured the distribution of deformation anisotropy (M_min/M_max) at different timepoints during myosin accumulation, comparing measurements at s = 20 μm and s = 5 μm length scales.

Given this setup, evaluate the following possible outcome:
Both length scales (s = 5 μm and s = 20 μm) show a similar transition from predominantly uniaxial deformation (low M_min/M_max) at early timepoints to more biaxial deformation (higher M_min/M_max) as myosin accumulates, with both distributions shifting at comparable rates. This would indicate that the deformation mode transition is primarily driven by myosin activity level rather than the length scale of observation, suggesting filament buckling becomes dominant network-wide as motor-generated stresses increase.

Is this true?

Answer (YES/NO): NO